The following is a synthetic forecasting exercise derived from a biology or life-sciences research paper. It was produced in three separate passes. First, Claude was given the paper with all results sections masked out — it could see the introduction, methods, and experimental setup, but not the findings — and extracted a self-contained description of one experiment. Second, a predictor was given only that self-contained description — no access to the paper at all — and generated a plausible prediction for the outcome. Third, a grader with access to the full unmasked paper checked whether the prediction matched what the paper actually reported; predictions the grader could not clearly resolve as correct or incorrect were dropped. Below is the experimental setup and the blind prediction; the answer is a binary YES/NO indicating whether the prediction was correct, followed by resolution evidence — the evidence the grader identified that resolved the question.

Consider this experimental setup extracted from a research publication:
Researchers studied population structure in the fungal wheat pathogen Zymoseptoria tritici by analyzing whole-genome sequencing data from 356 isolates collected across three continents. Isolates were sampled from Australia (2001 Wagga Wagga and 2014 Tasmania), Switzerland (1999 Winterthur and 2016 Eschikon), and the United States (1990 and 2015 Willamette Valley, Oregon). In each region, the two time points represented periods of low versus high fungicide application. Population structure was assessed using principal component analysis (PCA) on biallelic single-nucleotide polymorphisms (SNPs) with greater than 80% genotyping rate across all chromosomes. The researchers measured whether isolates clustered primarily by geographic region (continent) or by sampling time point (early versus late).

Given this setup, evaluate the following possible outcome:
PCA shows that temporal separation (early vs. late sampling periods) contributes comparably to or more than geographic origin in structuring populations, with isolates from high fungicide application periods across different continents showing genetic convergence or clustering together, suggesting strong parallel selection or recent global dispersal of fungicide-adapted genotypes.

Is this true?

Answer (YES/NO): NO